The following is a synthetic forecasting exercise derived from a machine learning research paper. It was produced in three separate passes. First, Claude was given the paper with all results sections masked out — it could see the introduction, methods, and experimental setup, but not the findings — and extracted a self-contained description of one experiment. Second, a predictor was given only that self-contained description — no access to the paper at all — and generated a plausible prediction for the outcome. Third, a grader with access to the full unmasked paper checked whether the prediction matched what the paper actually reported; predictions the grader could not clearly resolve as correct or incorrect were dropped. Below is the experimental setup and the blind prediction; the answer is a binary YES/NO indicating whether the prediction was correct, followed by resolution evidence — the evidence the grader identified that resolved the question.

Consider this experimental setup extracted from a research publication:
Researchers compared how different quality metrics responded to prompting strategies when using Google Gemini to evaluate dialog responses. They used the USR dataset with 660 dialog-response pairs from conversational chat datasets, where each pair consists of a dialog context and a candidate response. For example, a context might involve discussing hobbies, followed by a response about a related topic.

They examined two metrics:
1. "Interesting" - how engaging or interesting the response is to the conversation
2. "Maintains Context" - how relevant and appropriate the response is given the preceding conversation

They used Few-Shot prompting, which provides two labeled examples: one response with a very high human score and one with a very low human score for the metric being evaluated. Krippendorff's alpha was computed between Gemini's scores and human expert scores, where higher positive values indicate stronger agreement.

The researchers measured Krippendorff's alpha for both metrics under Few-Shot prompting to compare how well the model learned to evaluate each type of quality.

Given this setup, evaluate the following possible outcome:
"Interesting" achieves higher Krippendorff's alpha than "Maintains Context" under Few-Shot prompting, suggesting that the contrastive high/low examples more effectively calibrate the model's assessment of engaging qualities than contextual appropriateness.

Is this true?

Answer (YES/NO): NO